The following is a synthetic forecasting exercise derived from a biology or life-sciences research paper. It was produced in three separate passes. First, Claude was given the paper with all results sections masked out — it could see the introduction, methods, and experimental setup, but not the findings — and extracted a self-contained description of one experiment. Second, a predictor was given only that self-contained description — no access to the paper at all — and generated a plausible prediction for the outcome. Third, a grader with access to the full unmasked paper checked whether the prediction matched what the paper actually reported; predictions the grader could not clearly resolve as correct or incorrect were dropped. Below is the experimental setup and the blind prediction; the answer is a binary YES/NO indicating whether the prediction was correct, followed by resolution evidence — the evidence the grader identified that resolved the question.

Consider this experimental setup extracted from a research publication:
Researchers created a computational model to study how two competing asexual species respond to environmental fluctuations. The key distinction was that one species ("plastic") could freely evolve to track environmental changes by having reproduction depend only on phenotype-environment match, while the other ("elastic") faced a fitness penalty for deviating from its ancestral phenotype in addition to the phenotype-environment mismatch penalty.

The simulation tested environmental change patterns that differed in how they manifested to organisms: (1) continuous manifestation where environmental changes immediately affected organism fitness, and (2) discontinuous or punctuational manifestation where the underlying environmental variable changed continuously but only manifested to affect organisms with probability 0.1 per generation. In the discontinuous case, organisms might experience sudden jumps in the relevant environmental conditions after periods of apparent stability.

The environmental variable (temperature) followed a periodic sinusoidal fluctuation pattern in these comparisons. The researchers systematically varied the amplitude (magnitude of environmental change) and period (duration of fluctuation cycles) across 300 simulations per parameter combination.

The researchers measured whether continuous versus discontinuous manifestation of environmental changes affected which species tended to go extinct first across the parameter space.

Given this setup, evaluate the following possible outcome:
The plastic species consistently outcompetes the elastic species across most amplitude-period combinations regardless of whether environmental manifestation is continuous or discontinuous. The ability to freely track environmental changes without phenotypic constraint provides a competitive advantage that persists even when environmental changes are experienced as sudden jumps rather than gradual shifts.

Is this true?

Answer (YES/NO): NO